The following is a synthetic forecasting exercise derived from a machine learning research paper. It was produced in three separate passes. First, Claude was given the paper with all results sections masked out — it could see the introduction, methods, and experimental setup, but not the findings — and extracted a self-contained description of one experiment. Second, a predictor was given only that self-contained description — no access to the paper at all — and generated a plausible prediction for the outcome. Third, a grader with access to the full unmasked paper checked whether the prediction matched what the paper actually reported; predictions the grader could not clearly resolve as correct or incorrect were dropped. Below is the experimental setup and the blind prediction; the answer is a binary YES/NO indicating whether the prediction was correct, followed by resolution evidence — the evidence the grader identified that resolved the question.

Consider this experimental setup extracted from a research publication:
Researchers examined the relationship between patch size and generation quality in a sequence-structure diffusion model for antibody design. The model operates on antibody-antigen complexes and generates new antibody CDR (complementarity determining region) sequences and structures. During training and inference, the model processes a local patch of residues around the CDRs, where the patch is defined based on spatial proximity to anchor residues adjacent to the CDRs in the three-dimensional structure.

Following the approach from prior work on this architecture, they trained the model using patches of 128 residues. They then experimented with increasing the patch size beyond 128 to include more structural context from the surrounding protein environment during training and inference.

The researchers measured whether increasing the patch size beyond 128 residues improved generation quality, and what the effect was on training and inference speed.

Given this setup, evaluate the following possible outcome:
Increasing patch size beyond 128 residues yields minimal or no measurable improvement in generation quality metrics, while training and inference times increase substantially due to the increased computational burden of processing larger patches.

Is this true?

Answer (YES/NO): YES